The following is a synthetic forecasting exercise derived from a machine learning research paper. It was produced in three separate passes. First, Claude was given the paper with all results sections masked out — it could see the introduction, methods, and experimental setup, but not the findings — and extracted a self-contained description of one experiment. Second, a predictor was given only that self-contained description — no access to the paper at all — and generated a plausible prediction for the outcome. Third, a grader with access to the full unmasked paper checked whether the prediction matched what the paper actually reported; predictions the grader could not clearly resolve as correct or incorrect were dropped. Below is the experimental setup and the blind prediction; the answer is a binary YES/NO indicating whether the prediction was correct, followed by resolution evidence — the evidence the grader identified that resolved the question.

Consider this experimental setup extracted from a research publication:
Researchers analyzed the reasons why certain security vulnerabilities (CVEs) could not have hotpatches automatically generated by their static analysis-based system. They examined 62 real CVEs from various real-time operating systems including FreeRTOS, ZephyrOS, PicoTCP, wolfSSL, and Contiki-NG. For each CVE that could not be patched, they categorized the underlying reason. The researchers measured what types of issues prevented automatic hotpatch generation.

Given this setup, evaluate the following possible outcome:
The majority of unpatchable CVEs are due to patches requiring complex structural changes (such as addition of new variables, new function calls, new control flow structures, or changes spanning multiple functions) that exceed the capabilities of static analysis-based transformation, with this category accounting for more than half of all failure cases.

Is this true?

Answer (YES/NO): NO